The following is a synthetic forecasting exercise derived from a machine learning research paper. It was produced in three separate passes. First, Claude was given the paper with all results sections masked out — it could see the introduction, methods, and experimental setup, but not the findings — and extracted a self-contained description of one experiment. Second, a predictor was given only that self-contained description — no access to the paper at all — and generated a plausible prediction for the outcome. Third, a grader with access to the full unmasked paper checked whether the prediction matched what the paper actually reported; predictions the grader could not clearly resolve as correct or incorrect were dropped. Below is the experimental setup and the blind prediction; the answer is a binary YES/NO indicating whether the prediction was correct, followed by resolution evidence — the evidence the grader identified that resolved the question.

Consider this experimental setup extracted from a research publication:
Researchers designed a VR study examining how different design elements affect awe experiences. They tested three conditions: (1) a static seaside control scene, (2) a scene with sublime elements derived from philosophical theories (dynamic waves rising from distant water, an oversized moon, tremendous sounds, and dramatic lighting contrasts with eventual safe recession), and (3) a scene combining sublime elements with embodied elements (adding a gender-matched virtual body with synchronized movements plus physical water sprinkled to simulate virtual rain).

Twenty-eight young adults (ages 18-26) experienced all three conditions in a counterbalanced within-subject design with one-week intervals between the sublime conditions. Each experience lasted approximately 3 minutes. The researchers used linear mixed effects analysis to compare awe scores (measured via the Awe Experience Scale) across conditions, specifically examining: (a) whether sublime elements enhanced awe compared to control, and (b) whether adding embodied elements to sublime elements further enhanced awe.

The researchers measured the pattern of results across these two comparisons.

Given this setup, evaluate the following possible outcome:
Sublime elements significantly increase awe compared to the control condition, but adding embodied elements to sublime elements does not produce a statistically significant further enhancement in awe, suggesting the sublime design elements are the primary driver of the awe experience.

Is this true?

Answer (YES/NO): YES